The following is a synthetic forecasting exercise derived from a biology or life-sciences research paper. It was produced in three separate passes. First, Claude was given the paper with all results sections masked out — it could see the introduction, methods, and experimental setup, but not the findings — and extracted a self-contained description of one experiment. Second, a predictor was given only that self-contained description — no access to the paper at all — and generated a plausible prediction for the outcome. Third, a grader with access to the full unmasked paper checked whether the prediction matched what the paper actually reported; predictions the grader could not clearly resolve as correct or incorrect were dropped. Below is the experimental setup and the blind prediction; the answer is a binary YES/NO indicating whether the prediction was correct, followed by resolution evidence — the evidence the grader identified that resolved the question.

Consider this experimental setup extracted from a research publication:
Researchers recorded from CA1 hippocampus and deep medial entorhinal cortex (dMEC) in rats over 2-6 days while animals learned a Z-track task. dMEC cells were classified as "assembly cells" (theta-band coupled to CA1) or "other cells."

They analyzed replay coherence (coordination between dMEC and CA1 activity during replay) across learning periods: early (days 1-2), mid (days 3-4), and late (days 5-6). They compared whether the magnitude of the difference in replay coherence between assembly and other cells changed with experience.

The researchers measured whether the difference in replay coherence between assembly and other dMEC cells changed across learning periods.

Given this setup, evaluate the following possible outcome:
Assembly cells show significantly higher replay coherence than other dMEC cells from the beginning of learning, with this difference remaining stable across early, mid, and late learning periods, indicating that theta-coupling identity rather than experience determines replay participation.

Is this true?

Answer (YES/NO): NO